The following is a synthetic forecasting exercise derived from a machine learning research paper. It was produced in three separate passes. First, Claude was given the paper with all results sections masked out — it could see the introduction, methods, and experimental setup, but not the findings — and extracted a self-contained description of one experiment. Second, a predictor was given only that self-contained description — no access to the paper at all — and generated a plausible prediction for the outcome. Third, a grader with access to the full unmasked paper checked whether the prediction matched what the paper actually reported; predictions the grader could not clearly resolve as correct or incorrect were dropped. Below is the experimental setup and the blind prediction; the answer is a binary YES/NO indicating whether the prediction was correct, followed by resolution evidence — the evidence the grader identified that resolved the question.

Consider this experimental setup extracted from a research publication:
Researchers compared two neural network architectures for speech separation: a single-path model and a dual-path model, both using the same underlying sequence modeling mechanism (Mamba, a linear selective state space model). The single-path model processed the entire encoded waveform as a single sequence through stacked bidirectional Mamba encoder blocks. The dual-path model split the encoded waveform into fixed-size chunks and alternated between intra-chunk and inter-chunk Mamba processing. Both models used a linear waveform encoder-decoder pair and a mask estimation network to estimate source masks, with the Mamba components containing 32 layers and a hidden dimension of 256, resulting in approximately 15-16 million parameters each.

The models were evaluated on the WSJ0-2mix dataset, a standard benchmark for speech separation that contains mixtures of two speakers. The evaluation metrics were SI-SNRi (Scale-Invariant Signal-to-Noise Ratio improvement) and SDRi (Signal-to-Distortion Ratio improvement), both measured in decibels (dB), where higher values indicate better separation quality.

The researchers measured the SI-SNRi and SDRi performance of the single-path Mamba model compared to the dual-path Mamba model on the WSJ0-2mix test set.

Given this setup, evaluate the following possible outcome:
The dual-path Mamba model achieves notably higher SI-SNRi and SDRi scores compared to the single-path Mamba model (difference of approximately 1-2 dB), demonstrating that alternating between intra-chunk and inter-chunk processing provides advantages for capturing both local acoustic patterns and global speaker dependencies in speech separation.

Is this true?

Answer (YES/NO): NO